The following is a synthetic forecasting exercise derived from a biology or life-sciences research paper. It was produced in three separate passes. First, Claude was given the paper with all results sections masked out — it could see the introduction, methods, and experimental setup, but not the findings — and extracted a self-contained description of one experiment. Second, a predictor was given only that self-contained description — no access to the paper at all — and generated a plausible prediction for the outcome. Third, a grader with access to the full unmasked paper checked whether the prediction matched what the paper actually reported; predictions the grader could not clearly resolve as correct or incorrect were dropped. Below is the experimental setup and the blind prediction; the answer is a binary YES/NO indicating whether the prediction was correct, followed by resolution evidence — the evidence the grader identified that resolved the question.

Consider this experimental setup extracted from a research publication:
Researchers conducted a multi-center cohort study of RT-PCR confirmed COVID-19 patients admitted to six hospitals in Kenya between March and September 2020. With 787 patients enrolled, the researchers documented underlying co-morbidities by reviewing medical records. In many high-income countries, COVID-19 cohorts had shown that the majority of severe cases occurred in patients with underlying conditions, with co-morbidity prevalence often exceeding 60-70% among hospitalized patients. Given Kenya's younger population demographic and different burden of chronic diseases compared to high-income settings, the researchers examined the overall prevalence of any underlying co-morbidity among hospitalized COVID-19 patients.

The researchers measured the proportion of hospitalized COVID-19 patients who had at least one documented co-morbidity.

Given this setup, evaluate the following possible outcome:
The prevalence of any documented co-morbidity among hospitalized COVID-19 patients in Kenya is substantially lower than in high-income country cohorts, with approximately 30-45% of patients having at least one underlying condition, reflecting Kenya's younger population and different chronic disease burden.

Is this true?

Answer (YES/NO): YES